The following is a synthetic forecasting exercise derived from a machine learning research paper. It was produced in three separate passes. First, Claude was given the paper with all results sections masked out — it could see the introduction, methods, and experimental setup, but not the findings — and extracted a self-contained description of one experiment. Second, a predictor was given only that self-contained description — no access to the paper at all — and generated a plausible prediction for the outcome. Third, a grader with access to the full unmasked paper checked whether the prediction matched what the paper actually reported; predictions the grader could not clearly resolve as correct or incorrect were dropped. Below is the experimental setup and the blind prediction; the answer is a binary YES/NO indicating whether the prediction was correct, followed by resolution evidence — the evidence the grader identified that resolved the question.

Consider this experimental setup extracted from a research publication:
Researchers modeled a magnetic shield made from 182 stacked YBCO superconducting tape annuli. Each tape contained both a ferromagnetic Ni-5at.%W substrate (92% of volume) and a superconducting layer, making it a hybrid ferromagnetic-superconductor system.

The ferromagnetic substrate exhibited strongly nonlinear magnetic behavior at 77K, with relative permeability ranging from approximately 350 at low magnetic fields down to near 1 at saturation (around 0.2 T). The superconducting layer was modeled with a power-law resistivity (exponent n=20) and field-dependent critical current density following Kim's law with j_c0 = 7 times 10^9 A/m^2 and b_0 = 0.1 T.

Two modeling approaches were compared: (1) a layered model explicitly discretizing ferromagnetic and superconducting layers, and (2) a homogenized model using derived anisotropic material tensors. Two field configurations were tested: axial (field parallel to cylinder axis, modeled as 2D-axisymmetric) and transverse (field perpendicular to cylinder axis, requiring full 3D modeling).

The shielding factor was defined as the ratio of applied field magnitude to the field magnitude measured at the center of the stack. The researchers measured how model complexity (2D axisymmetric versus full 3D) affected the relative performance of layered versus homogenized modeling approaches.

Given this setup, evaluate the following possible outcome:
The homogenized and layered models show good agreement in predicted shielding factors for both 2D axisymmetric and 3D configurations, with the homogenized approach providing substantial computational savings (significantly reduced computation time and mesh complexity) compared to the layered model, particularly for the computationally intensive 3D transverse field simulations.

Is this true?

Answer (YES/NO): NO